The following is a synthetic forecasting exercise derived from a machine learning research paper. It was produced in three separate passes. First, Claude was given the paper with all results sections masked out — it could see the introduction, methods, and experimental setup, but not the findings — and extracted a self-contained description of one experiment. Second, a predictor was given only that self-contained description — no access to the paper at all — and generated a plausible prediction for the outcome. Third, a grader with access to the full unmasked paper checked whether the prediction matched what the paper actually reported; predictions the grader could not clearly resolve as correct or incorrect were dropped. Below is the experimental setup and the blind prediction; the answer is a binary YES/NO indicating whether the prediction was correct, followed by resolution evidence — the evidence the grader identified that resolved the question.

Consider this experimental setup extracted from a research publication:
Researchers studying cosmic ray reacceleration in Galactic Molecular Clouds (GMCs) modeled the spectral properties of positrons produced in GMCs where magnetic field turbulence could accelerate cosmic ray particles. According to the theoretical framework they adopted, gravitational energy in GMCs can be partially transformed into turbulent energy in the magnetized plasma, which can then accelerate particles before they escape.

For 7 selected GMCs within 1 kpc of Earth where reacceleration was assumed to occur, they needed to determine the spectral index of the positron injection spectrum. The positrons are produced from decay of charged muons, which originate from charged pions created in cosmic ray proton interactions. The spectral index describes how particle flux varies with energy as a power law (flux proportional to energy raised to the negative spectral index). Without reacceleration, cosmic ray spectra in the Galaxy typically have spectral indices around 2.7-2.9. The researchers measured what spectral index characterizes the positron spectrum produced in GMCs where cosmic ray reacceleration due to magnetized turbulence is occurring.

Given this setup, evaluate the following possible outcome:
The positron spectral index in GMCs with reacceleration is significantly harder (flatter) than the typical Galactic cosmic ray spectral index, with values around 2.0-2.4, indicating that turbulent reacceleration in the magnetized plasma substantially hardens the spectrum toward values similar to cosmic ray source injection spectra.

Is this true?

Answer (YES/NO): NO